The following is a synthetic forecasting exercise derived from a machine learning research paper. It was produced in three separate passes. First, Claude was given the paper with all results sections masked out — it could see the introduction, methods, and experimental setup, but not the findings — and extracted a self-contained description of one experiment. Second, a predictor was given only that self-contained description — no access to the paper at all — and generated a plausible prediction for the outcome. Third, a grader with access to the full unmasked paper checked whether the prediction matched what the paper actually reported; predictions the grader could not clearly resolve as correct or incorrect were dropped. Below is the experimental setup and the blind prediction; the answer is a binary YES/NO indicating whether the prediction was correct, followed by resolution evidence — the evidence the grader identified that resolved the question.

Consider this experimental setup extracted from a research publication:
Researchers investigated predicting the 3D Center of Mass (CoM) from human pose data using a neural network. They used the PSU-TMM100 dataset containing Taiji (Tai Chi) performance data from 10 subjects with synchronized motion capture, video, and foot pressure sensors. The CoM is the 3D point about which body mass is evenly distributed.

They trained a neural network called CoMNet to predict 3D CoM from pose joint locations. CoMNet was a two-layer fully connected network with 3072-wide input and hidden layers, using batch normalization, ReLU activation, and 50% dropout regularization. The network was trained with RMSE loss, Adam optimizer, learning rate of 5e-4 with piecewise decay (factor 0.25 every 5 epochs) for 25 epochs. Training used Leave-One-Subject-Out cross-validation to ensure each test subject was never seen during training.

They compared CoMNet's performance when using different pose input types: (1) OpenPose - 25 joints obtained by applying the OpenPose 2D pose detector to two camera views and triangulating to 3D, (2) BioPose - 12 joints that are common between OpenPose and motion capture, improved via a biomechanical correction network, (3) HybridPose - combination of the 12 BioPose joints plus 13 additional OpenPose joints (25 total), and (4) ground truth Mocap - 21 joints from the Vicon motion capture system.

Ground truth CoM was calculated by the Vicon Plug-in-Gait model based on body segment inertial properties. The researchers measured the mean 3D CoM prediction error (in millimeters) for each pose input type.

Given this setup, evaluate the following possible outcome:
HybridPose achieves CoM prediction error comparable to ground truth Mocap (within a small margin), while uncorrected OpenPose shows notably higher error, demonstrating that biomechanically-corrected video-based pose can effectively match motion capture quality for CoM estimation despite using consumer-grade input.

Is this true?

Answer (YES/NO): NO